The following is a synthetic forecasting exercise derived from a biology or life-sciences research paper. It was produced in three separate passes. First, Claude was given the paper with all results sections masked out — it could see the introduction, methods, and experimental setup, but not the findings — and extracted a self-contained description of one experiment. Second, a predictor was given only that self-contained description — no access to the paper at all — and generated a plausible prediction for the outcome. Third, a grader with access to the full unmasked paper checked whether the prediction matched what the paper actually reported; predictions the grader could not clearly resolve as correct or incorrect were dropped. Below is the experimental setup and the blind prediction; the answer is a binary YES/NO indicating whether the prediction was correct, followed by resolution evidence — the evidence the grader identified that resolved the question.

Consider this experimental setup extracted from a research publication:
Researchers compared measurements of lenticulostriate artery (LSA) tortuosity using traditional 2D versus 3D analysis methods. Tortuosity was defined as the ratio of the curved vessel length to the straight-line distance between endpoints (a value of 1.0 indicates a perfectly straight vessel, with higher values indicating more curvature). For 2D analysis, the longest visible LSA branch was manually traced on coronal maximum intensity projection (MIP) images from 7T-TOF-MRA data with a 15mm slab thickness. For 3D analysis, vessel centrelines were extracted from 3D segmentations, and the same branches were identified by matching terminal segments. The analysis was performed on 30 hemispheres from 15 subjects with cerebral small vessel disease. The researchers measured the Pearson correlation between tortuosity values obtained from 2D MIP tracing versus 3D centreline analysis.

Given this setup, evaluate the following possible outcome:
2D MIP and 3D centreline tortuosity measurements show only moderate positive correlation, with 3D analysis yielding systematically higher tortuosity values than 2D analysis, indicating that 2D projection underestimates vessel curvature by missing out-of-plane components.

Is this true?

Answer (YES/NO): YES